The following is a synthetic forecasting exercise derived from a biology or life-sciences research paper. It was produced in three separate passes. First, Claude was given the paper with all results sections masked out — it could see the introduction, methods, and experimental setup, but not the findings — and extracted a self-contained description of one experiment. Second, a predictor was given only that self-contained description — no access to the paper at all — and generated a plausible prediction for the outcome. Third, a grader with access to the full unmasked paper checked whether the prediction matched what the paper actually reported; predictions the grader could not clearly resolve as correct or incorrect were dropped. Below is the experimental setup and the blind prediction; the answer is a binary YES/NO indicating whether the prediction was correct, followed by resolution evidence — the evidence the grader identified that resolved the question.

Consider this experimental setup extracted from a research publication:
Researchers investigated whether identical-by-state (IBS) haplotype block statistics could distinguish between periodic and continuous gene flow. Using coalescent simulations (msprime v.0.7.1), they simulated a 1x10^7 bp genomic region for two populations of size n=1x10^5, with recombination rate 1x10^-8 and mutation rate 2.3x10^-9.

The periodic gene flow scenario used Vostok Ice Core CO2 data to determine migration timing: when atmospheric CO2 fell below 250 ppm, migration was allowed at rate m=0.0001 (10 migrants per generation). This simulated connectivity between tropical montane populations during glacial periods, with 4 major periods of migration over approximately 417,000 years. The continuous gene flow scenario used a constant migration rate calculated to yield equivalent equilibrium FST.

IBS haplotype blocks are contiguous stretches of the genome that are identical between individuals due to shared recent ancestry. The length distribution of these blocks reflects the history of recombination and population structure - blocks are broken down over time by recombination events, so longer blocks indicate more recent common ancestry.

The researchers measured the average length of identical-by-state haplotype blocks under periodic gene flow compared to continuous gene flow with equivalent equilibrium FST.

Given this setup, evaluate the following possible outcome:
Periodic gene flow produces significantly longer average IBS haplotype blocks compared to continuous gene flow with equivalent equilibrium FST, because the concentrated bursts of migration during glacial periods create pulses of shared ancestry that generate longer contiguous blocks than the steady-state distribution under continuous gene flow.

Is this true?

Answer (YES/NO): YES